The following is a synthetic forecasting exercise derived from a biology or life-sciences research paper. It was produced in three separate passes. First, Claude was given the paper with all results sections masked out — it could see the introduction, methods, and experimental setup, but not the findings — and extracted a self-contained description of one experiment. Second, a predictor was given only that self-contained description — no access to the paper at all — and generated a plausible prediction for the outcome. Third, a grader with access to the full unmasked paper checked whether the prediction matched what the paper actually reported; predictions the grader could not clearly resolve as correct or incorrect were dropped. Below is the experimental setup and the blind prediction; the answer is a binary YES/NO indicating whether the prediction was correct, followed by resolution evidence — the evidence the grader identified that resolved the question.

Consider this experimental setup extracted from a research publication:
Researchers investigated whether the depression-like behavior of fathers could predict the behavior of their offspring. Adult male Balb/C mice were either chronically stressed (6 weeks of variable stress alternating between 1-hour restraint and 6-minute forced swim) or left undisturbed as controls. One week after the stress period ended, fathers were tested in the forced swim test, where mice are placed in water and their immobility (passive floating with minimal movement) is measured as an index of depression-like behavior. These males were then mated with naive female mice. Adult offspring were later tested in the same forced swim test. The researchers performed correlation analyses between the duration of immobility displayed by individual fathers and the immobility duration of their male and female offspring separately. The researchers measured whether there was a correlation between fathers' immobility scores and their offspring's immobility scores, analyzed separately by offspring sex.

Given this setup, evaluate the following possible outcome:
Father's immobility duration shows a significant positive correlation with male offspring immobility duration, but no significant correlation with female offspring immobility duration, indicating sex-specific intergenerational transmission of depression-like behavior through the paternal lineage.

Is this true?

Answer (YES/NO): NO